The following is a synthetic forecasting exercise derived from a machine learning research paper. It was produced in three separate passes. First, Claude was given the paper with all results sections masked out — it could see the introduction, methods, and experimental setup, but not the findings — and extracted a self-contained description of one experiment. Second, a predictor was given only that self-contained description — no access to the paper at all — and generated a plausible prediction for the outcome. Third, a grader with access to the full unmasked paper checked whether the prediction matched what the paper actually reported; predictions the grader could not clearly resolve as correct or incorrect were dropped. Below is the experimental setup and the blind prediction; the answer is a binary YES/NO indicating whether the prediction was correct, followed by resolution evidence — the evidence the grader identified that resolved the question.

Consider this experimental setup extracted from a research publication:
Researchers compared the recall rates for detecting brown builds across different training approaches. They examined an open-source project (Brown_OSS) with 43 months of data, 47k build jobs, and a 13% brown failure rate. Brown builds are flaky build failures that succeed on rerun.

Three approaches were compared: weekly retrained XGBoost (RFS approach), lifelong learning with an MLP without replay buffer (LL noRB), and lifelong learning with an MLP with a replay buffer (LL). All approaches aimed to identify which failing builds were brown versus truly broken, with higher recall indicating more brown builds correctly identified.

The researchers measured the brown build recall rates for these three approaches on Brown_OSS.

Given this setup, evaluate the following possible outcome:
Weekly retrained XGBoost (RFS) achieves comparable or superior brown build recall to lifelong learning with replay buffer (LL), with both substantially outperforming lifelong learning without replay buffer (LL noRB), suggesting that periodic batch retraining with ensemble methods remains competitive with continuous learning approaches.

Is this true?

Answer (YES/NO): NO